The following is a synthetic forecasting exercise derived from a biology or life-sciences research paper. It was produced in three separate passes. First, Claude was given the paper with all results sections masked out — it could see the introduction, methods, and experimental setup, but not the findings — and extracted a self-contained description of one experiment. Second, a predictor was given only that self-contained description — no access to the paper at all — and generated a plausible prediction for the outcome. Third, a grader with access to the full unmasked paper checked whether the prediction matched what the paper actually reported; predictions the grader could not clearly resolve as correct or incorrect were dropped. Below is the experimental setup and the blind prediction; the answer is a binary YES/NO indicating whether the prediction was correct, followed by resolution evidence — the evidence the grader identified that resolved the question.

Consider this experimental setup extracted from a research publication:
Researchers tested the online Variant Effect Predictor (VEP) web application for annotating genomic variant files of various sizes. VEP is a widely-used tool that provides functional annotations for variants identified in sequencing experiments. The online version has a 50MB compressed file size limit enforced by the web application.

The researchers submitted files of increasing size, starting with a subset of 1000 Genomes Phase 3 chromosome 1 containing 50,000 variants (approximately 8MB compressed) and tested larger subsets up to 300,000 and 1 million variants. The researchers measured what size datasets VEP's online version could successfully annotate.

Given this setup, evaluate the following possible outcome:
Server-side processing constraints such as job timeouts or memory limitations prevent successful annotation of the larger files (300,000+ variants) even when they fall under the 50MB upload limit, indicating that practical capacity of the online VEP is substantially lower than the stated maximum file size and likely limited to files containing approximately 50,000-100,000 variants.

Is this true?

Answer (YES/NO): NO